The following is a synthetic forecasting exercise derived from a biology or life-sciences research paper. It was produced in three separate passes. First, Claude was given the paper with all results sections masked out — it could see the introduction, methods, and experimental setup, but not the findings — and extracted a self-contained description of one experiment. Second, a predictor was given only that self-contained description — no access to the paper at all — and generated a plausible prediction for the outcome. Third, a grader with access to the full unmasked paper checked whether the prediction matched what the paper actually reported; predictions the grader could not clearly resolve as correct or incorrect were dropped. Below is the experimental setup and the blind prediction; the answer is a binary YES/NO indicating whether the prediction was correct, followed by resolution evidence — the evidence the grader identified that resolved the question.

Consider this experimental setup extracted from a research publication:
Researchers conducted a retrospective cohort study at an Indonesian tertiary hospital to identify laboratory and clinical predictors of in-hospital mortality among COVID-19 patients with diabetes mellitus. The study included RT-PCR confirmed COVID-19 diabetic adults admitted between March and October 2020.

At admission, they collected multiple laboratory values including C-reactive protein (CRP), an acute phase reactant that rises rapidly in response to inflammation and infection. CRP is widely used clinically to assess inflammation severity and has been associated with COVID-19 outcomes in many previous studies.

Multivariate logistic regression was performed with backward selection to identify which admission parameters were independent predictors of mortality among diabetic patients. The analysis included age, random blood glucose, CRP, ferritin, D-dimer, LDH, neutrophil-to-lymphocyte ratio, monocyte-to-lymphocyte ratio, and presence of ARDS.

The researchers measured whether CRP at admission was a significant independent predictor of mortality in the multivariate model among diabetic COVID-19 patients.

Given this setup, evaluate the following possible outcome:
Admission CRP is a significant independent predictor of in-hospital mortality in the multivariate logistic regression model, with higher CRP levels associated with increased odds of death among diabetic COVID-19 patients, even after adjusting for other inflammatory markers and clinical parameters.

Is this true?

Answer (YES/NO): NO